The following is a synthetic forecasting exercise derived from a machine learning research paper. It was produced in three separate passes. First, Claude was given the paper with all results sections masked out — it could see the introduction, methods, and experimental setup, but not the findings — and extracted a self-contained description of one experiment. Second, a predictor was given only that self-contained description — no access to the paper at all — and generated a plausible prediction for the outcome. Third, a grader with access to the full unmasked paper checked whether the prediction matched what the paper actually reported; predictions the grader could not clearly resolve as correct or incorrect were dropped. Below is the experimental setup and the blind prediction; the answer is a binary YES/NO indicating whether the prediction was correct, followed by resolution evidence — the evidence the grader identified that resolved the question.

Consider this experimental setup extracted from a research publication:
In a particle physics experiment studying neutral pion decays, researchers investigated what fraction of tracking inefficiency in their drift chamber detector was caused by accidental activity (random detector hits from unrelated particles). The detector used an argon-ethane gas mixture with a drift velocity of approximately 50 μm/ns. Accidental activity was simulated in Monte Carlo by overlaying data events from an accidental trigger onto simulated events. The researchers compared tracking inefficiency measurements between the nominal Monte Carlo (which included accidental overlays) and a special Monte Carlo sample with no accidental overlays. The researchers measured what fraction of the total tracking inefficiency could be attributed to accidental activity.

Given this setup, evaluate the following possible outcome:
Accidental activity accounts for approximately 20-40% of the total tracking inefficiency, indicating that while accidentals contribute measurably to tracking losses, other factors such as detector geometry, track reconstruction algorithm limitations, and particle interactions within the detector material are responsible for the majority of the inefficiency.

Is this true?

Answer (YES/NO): NO